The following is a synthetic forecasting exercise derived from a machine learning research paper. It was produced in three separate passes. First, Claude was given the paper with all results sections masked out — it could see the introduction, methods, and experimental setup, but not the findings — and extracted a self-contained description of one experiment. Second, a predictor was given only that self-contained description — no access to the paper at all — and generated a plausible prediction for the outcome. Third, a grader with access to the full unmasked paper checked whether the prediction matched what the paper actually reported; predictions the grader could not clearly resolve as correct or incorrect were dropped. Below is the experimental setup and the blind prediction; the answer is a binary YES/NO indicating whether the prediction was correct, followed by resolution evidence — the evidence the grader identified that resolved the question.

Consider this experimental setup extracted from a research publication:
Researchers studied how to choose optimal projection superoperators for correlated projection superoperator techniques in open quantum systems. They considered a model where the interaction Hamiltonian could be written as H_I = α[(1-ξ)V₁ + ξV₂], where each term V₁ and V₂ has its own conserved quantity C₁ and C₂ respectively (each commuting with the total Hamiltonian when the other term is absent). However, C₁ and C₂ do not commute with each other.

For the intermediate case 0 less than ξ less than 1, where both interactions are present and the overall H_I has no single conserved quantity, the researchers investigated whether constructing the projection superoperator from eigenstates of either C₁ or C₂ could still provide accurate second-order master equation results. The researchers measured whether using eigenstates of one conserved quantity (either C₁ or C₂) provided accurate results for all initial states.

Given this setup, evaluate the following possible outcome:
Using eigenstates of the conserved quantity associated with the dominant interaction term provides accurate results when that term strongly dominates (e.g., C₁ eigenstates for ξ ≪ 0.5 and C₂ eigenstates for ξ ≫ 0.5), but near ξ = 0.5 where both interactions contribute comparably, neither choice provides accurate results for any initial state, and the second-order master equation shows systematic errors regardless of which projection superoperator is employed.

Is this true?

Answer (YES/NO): NO